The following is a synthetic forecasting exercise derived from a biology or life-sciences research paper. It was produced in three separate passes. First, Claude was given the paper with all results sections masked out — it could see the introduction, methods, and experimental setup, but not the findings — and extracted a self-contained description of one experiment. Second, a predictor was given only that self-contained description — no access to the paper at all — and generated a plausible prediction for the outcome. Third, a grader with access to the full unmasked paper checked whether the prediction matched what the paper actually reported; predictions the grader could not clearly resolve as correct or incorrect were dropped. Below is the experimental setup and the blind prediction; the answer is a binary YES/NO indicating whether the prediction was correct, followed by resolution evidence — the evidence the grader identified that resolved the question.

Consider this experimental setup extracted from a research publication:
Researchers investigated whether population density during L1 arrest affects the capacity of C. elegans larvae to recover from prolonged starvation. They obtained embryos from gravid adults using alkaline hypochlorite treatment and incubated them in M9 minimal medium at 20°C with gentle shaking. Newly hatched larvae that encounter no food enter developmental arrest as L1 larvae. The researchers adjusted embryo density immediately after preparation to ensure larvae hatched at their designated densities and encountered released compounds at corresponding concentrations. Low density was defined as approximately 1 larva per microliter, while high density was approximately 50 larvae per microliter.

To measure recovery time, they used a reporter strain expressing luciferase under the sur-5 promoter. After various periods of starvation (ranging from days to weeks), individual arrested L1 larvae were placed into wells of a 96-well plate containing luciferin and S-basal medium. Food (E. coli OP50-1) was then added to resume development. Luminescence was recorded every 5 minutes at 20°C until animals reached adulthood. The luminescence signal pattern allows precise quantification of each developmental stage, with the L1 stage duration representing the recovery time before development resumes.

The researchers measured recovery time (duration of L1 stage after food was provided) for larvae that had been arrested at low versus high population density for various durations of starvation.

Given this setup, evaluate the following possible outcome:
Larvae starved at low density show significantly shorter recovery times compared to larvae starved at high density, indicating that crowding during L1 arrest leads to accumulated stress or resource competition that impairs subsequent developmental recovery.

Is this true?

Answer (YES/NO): NO